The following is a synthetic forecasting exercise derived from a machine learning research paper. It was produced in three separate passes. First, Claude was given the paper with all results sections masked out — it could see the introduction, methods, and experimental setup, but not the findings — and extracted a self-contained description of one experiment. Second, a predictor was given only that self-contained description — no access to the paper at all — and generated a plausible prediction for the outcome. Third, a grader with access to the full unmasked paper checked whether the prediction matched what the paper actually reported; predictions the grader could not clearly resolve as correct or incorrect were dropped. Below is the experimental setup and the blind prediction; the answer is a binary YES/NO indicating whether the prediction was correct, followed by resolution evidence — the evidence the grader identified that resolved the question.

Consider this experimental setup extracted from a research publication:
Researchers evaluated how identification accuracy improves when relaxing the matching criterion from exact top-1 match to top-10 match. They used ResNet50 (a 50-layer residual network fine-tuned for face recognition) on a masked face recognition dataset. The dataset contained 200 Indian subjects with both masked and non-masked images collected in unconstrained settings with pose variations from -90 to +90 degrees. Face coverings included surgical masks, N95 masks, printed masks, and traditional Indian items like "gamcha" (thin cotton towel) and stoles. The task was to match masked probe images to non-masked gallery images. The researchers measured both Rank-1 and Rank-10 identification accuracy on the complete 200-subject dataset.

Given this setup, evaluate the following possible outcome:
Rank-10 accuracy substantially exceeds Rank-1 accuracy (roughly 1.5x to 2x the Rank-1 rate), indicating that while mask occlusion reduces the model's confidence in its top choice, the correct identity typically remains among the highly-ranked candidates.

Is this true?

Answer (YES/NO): YES